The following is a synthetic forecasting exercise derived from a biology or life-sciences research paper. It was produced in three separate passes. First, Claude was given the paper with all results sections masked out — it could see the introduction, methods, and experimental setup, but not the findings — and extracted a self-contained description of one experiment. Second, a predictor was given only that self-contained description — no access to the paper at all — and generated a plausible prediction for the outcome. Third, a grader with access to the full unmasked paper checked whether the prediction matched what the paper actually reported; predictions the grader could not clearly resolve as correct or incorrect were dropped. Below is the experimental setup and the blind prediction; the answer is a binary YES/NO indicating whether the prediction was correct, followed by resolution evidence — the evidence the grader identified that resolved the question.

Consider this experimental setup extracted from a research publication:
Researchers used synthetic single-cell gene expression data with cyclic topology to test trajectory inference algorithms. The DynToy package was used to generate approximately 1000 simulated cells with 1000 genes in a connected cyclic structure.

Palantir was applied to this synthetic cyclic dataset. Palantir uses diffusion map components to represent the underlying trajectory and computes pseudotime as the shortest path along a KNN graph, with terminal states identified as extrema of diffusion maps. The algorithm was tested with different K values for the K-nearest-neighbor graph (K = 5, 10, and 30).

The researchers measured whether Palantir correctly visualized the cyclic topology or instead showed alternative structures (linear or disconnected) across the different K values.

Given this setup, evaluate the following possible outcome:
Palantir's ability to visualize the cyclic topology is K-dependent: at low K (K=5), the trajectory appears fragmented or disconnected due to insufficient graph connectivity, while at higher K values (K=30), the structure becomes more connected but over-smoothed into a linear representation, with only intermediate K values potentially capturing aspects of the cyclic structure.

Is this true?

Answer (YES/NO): NO